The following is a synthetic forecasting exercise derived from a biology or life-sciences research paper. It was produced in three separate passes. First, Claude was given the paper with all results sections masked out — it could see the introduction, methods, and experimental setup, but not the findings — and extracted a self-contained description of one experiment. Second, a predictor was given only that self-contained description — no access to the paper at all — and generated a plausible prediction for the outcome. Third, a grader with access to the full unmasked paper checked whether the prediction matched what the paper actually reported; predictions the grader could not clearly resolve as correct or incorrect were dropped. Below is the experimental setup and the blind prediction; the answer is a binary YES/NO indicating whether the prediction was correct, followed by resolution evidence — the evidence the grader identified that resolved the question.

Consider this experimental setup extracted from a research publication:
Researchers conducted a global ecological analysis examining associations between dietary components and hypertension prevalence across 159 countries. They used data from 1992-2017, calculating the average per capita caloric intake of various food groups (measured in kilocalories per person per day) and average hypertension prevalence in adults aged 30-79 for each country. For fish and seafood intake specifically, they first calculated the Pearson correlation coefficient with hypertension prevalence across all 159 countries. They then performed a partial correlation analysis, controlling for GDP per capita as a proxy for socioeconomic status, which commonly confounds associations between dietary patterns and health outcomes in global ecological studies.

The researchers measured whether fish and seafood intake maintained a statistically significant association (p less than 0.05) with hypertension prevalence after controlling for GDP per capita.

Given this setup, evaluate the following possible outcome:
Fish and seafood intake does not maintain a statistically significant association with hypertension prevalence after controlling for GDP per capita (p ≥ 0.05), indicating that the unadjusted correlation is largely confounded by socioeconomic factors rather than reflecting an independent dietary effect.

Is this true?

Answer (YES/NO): YES